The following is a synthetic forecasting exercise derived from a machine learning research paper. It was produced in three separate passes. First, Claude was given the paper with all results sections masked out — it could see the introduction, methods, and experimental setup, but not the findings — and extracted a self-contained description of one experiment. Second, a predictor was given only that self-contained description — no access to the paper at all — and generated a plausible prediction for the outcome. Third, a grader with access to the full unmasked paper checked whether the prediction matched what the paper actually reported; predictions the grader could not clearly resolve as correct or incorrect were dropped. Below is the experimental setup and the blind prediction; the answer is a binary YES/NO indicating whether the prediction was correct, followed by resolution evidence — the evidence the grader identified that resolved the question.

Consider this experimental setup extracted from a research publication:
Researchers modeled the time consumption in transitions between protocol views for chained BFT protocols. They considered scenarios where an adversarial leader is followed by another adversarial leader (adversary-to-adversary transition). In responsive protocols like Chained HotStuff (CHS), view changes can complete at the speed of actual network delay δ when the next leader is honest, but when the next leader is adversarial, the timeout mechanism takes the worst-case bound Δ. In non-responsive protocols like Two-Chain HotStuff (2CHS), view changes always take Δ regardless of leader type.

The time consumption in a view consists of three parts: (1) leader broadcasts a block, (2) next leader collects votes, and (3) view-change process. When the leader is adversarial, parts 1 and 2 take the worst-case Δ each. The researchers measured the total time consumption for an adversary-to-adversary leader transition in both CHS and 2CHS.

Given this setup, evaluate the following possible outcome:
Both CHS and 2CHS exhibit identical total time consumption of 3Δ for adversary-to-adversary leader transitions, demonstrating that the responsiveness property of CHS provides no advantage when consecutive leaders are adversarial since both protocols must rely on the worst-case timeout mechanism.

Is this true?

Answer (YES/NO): YES